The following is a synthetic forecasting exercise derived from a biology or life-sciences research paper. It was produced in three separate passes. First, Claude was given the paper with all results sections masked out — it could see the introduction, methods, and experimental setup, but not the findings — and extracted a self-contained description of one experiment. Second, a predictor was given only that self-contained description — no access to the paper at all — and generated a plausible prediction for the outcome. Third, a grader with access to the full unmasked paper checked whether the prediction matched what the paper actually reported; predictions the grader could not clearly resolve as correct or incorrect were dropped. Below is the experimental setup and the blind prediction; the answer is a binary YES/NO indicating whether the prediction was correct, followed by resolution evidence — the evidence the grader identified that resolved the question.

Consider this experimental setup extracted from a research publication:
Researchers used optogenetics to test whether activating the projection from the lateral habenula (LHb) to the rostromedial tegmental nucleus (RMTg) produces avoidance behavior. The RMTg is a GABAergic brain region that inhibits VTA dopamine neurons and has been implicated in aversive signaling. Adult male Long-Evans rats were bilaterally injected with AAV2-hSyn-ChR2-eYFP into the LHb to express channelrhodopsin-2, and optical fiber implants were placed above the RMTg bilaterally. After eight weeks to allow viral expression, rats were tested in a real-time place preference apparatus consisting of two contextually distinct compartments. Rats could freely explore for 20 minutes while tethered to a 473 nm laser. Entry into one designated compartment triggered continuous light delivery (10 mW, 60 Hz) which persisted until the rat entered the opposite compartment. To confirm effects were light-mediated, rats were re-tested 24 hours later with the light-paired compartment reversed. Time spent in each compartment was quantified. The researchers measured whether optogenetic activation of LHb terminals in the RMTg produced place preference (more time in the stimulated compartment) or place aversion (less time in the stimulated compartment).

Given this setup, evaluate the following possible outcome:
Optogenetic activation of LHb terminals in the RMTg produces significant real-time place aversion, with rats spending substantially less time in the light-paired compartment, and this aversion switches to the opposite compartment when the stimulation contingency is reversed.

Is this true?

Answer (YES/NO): YES